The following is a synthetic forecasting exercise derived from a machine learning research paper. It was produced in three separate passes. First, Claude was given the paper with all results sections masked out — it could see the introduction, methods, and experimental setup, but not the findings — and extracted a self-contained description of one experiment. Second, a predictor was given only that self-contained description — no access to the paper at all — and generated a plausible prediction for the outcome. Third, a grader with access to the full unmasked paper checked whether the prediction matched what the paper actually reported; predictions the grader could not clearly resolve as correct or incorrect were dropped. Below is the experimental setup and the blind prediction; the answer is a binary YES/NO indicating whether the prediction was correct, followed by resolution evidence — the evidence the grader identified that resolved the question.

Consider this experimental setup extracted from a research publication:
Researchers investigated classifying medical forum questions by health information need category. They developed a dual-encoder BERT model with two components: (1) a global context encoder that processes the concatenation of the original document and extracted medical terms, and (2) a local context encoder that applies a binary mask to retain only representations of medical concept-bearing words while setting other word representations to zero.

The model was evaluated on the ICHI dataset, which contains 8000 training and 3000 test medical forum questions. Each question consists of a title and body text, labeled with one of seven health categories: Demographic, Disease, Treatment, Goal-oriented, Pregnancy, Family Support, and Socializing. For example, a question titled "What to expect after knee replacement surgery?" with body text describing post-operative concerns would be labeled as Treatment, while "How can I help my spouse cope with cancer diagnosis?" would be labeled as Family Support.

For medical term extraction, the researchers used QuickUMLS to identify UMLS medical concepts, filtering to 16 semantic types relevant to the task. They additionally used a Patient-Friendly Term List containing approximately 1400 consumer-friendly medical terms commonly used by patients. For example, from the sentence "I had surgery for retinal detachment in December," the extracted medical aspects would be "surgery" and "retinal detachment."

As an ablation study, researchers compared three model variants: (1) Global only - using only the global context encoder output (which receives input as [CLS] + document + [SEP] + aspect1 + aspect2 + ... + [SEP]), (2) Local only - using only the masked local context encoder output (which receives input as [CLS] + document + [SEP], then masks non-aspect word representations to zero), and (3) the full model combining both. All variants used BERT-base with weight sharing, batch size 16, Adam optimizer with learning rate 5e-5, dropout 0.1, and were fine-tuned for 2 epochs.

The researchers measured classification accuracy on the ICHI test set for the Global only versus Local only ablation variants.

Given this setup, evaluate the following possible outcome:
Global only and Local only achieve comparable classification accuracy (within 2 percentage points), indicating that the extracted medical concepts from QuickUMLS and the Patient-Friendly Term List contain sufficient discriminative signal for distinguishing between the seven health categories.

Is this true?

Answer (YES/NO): YES